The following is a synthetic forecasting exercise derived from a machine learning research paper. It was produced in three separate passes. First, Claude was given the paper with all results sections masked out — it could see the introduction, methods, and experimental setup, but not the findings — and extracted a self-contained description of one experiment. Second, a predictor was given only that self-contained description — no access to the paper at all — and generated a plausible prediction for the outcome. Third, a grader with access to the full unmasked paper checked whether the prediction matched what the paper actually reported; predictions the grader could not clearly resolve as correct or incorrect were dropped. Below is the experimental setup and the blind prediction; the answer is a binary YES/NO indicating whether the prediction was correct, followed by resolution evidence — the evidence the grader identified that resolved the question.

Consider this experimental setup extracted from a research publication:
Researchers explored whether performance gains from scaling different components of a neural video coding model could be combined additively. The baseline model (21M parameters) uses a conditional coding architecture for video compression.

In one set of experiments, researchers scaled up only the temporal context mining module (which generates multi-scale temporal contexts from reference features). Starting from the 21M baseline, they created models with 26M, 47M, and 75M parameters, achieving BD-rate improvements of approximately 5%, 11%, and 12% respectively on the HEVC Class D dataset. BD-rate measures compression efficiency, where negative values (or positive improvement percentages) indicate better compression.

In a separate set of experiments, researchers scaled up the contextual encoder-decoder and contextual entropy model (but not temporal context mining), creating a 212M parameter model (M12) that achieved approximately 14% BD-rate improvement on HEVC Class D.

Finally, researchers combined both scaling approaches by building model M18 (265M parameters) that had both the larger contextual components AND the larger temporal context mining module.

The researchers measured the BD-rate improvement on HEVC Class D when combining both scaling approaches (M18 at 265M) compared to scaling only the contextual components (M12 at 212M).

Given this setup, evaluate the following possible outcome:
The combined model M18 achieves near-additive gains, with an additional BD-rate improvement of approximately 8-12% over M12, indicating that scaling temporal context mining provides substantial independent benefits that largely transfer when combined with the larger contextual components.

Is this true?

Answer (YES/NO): NO